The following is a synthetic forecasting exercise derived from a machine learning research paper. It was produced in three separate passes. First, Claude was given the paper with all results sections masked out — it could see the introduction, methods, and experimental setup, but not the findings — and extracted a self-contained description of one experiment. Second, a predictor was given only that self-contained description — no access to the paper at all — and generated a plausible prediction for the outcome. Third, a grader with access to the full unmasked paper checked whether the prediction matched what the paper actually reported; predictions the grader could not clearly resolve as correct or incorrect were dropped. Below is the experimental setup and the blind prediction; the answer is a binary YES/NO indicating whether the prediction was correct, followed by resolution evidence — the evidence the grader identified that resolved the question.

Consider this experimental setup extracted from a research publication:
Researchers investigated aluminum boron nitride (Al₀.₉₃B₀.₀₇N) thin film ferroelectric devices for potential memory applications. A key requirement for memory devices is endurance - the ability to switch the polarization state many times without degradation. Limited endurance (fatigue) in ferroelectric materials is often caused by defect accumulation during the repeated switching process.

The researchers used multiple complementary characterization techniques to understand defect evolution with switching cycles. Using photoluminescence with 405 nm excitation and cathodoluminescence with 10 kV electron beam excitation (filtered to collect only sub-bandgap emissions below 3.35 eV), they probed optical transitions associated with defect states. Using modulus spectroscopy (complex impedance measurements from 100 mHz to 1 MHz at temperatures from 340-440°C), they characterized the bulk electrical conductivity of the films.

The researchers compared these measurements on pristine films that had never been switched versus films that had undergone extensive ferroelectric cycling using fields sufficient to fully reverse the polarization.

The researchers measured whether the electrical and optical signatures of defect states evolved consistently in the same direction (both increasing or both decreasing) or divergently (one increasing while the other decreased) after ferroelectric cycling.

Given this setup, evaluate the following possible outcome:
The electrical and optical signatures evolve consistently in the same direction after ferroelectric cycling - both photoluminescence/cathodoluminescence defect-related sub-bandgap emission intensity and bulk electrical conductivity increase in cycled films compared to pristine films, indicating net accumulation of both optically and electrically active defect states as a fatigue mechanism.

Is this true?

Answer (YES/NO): NO